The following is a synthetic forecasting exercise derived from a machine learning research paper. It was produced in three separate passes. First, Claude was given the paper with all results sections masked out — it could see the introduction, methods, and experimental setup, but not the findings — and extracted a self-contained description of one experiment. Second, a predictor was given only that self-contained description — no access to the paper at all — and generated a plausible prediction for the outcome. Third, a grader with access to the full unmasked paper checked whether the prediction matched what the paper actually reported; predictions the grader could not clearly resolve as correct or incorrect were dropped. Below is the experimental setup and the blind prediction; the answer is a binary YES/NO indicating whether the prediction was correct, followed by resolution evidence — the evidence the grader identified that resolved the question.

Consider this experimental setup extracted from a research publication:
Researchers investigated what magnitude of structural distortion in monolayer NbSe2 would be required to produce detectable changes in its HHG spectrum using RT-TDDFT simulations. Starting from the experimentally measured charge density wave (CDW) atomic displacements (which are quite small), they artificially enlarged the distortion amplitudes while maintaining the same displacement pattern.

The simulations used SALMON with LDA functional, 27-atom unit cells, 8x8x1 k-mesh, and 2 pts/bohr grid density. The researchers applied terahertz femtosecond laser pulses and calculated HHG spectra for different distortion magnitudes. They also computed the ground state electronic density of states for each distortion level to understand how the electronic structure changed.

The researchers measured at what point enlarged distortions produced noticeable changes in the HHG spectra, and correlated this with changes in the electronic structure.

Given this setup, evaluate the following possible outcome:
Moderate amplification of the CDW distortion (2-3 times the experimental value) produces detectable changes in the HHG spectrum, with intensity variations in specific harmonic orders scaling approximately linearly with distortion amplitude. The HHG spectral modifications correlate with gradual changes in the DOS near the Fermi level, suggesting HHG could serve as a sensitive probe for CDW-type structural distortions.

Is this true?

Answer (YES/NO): NO